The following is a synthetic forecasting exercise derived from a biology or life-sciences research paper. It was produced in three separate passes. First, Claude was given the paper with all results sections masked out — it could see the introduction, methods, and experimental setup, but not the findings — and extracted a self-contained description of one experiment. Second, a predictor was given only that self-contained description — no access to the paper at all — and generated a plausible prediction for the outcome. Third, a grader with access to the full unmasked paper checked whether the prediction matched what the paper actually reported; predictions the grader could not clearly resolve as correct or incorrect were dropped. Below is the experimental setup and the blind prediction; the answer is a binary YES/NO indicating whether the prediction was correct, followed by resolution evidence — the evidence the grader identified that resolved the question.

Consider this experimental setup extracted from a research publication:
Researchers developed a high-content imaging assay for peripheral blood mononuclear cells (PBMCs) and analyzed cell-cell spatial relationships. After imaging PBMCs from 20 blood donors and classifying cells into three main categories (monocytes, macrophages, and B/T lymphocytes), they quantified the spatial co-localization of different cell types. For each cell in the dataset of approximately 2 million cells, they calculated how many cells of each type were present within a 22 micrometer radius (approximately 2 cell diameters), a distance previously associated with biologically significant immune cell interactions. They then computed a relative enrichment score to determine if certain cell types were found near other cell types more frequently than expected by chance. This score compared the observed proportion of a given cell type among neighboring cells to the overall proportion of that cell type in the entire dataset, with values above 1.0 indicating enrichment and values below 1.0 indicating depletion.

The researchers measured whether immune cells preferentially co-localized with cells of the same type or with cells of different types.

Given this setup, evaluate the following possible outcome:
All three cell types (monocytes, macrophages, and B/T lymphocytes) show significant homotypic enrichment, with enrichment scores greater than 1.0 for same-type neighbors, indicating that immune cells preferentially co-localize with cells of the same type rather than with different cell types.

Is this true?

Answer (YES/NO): YES